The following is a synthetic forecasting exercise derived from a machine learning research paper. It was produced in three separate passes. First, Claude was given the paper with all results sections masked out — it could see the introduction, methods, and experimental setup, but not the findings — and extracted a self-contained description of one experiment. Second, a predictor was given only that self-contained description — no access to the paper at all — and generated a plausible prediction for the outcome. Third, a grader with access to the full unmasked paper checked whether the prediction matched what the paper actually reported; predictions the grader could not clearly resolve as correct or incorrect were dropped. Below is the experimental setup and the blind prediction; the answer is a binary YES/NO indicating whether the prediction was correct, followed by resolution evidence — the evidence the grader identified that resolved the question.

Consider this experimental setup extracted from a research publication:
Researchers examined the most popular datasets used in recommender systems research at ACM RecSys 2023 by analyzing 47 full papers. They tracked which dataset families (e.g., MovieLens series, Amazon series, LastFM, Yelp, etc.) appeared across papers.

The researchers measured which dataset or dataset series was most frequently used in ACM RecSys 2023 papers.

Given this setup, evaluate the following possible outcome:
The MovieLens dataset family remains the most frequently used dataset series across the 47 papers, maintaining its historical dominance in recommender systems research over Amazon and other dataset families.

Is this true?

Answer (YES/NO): NO